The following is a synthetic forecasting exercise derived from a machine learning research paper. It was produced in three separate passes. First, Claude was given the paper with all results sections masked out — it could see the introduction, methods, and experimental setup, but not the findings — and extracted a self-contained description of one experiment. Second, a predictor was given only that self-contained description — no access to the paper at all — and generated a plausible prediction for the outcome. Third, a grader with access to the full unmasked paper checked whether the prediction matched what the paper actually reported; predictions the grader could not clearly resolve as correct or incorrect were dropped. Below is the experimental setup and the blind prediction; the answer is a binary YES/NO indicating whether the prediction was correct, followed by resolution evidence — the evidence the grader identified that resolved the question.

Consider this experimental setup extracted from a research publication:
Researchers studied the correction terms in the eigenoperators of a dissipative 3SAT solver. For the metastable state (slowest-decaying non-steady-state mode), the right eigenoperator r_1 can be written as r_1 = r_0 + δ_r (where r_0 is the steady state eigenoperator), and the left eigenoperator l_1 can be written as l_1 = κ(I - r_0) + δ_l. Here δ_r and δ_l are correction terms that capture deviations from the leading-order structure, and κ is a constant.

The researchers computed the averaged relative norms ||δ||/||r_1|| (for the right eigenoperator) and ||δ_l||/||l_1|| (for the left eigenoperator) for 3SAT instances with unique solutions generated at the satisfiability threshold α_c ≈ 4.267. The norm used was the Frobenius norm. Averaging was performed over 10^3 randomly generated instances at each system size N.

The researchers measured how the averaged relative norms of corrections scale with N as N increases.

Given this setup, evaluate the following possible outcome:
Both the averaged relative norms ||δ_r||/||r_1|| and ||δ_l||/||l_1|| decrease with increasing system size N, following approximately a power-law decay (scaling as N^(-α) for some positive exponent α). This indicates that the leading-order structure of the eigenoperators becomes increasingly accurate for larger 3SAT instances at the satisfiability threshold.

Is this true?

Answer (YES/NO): NO